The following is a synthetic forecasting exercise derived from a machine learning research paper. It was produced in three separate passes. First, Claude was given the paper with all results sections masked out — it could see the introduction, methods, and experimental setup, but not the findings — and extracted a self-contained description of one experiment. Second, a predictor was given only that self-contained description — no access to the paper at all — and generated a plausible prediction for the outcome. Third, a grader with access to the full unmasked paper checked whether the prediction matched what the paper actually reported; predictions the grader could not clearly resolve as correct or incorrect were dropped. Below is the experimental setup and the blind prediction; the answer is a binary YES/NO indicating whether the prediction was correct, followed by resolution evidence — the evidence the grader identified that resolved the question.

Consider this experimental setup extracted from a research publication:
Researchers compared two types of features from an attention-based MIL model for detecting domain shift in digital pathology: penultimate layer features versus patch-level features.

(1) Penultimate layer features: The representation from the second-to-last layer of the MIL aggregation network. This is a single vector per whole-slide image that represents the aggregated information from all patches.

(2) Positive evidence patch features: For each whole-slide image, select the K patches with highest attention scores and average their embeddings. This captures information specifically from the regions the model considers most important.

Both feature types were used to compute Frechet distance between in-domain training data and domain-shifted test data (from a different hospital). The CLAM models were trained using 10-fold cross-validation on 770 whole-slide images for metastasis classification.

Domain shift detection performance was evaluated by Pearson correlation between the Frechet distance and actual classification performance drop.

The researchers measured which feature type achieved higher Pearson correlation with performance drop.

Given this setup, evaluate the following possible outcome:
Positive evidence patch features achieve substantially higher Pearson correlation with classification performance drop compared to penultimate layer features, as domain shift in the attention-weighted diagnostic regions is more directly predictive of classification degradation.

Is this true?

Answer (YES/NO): YES